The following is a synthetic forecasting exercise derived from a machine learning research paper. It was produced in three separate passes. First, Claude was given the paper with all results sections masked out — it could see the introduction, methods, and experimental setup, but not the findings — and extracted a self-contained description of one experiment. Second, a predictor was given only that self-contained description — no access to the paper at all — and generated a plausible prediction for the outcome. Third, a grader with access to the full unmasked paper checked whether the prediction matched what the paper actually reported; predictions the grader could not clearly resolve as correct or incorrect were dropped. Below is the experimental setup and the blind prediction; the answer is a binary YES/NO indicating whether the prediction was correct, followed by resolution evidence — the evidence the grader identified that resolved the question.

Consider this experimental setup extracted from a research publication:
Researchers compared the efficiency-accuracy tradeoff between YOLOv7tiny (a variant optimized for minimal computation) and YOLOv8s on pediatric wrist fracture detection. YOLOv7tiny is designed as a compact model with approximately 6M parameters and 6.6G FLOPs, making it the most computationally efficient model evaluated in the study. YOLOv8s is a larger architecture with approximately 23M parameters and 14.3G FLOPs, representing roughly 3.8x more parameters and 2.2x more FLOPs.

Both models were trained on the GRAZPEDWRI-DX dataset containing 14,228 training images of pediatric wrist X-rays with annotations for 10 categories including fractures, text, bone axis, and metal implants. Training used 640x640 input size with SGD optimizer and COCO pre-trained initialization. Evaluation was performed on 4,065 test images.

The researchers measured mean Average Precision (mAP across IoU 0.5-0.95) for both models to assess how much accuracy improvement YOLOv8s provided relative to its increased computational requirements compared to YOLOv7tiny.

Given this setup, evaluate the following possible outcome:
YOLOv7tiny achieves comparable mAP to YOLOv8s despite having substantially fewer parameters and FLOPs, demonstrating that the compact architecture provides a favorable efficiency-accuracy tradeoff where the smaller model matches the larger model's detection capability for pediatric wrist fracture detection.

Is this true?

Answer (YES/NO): NO